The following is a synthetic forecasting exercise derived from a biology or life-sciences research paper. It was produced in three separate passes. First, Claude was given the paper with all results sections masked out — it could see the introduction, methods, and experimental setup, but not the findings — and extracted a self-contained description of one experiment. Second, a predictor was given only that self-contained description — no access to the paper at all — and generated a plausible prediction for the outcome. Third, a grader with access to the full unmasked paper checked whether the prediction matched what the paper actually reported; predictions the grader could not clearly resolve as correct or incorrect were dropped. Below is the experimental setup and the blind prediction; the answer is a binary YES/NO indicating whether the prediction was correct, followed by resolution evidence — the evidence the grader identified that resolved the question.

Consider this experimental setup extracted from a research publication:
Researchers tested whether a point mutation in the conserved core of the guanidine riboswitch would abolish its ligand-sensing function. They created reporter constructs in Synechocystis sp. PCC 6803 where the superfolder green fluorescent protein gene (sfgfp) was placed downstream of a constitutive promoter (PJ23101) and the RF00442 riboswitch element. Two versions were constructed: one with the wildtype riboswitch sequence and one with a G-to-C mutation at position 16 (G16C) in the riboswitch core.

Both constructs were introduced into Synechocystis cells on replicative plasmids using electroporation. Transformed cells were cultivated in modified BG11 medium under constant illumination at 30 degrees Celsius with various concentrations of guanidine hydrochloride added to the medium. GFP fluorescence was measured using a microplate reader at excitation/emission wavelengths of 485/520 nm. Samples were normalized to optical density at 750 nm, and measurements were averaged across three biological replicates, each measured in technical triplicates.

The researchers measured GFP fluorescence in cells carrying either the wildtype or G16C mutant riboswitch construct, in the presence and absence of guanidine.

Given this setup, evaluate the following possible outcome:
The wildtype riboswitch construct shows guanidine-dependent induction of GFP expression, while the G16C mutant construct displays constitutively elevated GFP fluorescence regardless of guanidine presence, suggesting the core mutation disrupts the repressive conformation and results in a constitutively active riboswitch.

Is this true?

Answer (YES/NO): NO